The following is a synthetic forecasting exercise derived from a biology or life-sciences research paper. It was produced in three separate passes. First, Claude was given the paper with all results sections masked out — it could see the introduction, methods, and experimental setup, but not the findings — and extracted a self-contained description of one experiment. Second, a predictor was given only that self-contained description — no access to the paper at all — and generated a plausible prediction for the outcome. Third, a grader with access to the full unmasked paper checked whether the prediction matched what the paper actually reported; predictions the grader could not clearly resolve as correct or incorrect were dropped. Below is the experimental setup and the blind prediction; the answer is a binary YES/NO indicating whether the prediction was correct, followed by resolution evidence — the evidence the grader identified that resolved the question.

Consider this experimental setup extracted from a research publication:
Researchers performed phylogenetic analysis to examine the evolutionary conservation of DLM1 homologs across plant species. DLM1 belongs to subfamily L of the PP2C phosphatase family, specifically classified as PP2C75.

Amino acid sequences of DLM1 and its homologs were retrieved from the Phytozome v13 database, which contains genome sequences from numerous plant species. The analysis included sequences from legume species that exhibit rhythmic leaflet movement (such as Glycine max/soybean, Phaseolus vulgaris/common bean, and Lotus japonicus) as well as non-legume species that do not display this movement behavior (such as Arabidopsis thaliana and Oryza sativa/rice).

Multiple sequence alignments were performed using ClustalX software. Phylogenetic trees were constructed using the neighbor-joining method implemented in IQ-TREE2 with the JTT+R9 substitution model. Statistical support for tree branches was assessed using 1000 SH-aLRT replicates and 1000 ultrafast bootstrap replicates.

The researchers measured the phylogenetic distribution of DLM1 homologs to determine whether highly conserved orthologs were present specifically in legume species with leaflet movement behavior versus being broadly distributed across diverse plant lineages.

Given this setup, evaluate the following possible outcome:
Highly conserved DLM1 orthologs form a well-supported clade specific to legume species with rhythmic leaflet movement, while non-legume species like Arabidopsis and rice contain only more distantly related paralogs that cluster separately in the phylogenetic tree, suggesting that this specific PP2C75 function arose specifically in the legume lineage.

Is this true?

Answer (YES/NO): NO